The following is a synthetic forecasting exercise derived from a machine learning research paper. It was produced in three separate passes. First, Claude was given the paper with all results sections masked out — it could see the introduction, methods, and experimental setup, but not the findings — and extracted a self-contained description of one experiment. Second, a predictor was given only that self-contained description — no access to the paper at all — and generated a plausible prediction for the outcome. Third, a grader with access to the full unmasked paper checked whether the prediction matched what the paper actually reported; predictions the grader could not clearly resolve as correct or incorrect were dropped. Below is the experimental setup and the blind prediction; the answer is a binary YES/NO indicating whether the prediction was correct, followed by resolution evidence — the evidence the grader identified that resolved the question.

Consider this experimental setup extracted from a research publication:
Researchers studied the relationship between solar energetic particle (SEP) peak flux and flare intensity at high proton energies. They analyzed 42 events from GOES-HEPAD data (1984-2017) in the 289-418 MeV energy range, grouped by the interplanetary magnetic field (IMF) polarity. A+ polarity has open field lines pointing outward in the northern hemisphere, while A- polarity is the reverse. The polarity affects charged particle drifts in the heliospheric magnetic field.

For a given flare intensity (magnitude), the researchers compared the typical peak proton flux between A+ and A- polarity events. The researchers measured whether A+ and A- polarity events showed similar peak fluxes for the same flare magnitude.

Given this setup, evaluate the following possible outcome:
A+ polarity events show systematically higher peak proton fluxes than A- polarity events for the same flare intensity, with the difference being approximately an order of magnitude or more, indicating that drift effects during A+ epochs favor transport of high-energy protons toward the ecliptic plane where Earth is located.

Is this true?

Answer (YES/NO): NO